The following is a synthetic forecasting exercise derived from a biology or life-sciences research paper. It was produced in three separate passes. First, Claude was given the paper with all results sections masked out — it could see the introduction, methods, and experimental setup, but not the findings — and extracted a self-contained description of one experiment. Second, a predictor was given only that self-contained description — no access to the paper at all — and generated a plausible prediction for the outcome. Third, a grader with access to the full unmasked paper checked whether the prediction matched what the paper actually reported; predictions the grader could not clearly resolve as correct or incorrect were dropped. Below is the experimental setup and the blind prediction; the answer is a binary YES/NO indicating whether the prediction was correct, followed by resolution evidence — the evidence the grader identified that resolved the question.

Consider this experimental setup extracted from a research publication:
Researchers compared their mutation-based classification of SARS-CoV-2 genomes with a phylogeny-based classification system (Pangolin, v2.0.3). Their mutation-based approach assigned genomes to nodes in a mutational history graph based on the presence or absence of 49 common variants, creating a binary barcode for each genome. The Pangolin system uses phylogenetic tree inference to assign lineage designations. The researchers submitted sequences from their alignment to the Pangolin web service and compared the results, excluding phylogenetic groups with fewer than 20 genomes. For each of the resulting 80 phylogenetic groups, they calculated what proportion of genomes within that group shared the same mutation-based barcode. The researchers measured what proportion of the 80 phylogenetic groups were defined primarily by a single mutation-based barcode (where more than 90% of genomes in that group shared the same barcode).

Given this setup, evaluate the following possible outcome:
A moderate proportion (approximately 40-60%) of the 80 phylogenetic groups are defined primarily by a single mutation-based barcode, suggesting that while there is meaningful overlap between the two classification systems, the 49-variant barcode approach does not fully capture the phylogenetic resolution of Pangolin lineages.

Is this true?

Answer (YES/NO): NO